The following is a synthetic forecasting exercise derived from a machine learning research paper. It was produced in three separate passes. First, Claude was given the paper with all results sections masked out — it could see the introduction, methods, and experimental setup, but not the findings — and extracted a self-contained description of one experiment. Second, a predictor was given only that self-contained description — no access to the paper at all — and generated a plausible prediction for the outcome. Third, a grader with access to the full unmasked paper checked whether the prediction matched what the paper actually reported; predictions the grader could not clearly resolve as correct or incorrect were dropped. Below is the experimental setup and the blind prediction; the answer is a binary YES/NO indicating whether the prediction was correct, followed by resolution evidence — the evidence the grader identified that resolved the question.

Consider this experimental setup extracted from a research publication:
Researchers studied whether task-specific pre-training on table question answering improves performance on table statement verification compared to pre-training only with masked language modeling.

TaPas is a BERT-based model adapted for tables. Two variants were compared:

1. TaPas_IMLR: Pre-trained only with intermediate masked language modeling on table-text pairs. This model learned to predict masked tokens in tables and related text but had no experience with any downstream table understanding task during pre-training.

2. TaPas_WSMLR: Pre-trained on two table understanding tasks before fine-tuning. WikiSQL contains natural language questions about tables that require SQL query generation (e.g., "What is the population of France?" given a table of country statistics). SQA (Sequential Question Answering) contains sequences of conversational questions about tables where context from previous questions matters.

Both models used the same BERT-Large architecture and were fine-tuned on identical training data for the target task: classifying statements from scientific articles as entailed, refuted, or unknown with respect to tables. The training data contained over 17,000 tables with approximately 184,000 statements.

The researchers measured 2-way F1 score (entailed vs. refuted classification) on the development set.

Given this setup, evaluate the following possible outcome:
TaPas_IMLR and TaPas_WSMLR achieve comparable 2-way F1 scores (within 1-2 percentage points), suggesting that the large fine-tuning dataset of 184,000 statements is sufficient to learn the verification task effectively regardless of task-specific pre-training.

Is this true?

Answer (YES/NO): NO